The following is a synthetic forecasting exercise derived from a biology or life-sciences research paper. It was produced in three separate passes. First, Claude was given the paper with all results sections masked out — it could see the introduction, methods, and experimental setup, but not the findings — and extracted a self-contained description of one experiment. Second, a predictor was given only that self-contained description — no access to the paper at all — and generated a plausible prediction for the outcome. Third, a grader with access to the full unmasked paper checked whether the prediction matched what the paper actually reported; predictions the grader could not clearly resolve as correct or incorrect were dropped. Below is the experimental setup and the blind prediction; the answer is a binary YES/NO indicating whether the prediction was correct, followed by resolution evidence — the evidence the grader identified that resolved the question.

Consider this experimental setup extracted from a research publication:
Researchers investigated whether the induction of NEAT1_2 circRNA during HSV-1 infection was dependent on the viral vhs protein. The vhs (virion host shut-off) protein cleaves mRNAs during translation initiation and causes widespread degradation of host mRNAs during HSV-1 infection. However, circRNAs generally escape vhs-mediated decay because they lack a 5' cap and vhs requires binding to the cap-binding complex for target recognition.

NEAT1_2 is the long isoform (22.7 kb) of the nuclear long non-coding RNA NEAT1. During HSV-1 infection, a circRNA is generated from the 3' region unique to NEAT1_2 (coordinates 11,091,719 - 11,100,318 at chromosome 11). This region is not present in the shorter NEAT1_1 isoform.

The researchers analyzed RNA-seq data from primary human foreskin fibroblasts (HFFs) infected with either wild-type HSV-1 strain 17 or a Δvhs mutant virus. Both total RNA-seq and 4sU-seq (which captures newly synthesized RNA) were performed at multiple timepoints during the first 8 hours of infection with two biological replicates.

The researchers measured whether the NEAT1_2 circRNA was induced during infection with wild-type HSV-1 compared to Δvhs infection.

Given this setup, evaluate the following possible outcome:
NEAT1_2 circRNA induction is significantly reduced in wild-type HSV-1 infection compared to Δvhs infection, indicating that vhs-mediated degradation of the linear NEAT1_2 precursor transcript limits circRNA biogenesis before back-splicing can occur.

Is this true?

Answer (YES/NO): NO